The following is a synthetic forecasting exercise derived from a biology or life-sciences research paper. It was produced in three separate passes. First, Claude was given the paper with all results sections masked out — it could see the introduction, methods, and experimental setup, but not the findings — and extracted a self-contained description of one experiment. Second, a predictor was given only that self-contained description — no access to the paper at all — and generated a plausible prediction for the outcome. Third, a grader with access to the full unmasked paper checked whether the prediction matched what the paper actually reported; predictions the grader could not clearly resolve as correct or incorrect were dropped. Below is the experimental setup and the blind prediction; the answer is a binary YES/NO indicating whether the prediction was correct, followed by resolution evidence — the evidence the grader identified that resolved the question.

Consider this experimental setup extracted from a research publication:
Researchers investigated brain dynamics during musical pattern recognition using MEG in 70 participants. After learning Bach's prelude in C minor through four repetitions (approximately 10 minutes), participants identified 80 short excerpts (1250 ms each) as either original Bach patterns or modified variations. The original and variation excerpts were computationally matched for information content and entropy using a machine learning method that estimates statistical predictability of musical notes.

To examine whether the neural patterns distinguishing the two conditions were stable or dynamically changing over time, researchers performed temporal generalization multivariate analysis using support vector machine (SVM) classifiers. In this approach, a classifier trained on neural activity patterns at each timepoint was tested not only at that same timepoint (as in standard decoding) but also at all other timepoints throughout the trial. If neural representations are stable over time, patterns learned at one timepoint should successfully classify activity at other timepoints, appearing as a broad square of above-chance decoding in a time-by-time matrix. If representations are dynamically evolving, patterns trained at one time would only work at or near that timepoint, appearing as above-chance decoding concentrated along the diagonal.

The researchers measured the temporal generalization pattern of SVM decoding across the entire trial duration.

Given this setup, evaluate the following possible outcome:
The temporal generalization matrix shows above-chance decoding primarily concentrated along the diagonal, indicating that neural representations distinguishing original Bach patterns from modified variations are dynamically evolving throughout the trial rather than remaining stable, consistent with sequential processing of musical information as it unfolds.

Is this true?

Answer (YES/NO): NO